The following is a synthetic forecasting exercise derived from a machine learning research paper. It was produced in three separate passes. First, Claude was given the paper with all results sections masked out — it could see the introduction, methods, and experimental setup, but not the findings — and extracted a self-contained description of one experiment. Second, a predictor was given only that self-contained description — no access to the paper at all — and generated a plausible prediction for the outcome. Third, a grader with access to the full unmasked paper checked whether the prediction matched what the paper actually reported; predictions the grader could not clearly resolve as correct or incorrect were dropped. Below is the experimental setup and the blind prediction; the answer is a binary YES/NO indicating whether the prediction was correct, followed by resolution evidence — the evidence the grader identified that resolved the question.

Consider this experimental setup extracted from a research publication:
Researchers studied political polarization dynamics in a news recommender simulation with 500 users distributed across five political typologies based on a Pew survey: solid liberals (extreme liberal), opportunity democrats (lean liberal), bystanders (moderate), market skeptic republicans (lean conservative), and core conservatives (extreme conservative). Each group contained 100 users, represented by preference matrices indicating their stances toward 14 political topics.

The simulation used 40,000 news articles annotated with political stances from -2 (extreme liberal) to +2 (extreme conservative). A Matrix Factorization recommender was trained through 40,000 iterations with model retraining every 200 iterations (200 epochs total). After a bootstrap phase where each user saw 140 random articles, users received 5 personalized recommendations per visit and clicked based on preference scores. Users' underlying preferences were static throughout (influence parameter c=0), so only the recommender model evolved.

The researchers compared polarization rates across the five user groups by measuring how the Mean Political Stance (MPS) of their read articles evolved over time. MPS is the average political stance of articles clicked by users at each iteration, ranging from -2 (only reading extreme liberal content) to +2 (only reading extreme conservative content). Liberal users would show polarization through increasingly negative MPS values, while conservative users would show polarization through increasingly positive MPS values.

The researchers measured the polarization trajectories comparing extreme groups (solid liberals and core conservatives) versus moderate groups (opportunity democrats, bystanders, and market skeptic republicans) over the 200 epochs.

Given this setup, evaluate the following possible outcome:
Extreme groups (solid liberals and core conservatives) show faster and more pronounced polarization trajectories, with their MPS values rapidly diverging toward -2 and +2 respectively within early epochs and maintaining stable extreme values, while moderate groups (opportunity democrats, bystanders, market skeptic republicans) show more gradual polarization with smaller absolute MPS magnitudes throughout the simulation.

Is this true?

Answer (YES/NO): NO